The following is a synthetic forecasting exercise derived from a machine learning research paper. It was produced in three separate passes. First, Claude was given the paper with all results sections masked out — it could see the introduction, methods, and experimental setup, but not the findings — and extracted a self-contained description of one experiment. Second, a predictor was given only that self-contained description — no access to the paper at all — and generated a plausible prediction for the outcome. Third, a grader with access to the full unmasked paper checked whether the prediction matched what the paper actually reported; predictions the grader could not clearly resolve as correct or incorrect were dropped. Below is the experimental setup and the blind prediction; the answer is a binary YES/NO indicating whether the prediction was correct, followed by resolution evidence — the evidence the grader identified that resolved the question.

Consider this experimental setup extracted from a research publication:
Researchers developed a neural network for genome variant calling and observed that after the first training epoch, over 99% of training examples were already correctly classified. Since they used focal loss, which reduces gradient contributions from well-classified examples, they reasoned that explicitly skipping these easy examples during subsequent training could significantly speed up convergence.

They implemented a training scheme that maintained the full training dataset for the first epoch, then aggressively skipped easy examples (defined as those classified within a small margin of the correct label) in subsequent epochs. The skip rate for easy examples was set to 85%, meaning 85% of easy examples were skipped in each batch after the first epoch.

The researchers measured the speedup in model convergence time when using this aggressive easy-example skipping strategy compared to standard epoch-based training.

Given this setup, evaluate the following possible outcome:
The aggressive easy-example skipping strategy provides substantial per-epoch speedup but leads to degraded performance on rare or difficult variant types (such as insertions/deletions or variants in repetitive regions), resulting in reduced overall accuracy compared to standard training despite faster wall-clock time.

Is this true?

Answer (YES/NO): NO